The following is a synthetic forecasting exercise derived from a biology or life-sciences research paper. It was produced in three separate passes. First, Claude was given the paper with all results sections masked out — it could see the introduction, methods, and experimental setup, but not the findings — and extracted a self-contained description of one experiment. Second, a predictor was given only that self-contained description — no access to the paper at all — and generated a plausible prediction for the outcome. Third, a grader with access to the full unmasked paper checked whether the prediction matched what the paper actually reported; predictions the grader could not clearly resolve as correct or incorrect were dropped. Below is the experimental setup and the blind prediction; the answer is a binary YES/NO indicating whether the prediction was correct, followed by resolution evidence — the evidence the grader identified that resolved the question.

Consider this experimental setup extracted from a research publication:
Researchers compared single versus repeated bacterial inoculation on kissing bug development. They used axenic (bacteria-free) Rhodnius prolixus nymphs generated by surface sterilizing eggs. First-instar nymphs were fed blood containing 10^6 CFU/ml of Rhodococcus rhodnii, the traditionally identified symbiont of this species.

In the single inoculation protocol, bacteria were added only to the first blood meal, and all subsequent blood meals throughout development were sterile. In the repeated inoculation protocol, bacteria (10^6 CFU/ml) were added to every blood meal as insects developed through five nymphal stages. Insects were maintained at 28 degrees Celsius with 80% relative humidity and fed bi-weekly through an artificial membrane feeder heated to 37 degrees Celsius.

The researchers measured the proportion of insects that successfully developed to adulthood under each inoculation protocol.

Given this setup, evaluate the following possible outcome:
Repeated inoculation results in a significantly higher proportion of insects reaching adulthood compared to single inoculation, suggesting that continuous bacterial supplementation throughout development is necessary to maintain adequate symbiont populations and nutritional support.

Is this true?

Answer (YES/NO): NO